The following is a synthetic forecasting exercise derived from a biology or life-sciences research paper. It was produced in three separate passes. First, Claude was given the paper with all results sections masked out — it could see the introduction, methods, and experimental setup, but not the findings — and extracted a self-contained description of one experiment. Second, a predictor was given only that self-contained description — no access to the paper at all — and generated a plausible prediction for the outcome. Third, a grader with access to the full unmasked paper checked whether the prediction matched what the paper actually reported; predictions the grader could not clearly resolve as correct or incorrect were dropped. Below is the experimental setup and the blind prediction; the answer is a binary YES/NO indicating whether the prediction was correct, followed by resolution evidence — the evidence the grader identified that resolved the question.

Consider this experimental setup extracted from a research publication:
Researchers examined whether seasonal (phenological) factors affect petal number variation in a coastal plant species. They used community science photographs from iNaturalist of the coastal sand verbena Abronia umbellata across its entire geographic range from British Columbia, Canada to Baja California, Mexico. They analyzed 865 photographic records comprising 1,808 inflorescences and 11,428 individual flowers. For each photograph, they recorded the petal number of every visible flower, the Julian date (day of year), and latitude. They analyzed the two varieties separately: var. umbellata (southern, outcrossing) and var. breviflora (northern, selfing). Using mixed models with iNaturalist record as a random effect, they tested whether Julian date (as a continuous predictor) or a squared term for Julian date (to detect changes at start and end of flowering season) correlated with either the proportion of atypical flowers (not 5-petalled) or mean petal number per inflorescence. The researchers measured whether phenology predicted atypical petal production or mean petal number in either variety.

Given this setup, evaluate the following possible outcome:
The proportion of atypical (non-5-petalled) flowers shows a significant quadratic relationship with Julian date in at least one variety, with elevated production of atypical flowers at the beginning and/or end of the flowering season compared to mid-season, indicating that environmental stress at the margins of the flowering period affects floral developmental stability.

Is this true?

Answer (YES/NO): NO